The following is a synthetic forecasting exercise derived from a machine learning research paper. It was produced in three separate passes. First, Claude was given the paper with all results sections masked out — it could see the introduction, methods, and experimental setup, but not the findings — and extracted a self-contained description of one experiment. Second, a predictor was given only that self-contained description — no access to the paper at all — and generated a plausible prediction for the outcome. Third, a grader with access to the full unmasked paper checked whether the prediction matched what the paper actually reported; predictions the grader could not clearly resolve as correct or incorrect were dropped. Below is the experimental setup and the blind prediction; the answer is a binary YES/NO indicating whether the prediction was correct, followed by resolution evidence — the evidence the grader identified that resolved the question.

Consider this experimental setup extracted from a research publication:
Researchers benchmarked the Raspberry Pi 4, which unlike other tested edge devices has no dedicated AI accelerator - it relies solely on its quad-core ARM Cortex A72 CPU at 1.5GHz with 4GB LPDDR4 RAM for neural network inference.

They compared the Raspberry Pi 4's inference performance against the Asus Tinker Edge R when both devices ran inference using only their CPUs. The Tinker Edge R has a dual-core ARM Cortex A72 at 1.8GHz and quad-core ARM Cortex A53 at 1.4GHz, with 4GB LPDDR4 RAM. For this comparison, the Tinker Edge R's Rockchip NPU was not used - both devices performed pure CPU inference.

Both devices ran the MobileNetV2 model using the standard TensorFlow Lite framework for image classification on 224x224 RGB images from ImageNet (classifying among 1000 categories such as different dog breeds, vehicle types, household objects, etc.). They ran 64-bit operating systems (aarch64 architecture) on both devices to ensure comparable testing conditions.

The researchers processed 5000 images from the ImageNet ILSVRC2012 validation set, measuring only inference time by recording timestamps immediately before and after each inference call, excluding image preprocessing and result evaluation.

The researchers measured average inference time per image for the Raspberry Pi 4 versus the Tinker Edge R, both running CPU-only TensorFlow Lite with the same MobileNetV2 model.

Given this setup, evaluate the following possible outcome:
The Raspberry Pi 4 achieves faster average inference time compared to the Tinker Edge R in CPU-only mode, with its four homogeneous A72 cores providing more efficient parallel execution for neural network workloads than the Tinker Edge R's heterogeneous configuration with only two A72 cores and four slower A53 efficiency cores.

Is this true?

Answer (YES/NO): NO